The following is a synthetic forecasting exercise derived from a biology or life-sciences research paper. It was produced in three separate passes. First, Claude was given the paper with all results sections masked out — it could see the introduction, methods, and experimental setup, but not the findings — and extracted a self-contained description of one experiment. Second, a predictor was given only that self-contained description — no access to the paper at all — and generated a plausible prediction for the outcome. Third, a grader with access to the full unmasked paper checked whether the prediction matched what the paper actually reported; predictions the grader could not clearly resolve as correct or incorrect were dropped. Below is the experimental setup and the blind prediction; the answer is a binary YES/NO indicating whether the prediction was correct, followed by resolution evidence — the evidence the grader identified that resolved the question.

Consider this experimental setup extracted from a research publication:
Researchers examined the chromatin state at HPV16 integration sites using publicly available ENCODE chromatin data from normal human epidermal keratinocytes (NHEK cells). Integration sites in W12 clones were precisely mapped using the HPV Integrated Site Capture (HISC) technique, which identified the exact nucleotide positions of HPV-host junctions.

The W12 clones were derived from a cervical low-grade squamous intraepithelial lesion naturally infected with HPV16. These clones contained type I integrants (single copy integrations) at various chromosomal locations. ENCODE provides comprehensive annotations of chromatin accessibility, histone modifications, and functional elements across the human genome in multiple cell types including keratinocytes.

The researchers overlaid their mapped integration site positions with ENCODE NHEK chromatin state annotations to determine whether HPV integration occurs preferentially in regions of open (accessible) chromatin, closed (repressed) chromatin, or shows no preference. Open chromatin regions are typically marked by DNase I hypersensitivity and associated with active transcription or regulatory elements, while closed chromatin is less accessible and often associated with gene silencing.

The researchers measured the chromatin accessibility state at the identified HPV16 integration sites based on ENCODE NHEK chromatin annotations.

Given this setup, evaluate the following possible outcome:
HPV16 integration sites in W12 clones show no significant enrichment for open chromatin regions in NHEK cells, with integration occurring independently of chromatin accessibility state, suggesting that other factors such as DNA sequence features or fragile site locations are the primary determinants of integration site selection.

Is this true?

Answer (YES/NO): NO